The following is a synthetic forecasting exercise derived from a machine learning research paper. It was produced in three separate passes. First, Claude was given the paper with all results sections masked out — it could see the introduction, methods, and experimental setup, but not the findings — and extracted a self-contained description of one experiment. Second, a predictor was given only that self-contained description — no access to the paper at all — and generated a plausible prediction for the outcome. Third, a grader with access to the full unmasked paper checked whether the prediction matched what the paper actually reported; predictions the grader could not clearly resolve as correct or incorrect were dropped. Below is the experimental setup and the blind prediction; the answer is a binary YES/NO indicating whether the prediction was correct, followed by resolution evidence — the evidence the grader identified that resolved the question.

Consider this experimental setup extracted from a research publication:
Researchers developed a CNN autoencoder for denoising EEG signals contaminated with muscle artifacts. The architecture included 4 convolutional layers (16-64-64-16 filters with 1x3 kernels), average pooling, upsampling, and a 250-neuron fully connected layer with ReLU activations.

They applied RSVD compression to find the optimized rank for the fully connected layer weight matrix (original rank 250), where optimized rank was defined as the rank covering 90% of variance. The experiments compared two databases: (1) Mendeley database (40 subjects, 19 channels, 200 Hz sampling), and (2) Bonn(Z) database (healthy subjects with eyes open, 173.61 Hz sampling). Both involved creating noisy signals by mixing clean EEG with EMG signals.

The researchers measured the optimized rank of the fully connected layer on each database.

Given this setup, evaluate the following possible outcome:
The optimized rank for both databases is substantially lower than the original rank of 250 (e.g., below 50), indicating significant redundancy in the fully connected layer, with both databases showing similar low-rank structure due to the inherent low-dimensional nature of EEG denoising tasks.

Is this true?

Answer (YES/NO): NO